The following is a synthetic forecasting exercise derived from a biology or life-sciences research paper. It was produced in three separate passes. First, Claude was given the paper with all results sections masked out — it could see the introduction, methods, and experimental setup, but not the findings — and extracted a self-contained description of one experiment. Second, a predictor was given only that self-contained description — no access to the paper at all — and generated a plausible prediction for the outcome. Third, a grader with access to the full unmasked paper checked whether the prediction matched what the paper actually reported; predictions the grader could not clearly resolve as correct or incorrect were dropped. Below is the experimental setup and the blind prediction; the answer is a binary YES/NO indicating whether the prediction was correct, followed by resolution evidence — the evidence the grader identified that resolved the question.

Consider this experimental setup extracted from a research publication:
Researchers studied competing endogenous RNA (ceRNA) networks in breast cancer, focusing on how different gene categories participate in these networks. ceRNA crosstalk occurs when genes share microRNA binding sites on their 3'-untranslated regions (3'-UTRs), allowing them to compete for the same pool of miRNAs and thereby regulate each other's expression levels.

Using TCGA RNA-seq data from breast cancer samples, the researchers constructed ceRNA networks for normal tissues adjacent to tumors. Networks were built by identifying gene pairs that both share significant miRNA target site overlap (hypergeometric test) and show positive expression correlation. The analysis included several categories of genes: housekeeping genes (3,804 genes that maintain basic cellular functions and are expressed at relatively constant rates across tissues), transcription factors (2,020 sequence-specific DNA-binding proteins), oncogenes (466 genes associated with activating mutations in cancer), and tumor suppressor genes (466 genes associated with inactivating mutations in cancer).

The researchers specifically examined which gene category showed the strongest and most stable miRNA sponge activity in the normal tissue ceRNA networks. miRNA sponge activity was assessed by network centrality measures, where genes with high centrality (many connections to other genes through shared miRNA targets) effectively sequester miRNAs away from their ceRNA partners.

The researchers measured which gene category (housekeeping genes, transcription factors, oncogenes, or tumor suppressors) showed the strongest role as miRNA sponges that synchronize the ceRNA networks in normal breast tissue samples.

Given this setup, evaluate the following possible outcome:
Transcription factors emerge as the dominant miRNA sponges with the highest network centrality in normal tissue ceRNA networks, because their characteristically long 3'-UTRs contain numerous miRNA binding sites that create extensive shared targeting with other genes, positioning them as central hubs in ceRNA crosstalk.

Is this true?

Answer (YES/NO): NO